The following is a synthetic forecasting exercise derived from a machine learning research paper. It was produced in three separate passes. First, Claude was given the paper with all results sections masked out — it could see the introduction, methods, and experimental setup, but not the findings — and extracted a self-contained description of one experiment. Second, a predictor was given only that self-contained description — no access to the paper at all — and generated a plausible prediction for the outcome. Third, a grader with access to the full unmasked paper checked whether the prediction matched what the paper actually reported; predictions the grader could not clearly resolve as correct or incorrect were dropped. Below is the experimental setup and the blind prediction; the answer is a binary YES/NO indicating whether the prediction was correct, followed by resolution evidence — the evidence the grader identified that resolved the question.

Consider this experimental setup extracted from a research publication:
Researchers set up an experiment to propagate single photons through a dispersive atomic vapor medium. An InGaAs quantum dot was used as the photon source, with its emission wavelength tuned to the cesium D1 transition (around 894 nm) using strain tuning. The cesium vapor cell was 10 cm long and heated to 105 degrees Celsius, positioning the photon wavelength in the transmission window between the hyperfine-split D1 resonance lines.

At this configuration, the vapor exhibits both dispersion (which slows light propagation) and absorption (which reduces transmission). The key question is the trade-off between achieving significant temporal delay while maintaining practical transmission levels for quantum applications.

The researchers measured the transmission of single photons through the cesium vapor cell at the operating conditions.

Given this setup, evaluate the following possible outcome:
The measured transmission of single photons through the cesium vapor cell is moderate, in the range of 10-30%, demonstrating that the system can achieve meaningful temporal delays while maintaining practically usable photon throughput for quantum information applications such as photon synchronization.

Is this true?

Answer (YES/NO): NO